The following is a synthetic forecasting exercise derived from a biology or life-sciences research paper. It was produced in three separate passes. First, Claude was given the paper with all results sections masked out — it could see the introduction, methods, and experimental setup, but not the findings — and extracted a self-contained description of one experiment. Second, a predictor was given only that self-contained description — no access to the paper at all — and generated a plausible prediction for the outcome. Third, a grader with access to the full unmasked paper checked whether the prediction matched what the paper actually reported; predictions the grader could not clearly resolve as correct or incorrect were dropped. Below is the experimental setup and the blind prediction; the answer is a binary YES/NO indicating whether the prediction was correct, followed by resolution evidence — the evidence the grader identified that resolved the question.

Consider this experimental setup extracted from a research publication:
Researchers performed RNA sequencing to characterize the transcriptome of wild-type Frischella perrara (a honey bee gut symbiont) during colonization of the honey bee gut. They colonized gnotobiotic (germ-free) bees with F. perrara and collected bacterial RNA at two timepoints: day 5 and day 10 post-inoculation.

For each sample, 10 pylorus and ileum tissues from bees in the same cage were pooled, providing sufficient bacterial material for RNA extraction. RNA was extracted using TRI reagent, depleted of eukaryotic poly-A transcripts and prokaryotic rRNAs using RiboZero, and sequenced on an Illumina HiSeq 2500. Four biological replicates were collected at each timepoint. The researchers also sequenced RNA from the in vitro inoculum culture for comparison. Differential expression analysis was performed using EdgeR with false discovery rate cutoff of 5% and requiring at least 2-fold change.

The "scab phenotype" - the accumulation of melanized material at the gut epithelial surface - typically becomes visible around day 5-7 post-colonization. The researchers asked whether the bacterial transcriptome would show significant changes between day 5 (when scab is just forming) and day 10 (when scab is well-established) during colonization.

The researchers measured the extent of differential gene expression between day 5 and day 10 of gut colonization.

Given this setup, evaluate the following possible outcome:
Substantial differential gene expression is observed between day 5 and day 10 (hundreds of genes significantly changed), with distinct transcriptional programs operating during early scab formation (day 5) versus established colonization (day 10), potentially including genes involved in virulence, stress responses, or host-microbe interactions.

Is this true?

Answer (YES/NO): NO